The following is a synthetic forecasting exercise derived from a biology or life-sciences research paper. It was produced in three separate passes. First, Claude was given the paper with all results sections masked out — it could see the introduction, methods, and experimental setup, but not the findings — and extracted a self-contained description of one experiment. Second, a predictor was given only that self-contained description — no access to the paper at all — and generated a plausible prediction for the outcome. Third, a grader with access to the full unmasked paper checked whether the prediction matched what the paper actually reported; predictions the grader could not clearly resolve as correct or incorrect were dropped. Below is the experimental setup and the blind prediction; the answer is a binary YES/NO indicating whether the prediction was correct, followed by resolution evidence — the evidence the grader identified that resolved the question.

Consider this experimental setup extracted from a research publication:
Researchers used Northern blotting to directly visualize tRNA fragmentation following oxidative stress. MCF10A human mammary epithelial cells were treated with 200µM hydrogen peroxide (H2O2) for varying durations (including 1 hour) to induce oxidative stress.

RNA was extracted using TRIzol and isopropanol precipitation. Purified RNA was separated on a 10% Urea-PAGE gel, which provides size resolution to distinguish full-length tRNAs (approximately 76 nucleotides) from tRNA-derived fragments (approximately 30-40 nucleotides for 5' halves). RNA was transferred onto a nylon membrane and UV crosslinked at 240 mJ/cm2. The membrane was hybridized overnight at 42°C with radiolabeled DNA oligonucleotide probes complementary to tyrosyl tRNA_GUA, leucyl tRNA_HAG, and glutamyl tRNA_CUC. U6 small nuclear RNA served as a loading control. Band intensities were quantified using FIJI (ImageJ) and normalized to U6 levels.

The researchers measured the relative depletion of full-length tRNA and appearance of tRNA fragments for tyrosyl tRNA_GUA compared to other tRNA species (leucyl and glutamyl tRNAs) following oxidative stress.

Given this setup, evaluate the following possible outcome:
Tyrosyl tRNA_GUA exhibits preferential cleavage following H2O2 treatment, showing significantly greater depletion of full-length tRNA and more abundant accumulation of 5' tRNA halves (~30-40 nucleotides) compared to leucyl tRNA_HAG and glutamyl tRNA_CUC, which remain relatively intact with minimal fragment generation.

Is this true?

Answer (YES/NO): NO